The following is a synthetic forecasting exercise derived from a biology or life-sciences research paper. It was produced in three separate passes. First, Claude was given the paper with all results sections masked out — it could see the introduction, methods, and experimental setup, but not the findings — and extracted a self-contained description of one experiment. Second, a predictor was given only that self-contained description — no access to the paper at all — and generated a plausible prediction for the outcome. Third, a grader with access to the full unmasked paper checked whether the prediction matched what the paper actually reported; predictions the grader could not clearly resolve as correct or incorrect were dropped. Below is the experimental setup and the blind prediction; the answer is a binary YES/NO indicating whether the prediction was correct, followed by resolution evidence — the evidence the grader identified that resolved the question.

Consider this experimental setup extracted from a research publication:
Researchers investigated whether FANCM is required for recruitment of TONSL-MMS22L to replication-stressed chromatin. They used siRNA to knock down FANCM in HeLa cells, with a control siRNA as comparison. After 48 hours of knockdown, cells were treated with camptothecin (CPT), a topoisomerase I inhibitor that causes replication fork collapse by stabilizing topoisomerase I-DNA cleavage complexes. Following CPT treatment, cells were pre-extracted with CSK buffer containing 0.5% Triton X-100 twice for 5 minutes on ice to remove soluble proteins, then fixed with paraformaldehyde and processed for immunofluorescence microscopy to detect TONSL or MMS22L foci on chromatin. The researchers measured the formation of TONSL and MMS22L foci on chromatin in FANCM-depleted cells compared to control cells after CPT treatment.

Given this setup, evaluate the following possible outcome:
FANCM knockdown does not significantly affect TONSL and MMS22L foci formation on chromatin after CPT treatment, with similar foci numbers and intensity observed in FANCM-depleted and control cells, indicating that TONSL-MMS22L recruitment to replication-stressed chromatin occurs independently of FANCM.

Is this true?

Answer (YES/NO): NO